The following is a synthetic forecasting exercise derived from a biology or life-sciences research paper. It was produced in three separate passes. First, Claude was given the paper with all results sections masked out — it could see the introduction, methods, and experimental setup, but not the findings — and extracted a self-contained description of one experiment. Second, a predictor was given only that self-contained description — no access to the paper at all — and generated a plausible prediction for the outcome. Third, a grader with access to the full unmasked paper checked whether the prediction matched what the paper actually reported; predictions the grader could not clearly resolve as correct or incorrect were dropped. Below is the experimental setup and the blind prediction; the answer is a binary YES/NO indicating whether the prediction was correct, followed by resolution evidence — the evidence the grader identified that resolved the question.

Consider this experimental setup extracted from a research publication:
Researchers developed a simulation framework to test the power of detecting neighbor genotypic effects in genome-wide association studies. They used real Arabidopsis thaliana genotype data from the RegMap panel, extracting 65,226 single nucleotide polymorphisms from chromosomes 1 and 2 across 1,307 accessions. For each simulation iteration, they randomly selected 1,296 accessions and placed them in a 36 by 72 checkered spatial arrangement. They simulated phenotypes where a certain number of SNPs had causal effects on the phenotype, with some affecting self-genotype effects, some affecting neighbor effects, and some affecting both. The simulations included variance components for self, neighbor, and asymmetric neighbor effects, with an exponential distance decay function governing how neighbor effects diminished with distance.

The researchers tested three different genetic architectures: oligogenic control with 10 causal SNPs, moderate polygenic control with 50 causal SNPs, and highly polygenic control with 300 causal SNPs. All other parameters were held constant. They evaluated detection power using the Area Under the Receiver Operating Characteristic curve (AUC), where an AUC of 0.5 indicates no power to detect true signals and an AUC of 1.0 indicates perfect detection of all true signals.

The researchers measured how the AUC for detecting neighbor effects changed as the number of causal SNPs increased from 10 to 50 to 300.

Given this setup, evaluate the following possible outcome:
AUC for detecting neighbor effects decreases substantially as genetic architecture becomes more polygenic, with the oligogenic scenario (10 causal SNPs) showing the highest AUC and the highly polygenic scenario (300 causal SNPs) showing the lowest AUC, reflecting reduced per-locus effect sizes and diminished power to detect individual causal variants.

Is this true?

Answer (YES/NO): YES